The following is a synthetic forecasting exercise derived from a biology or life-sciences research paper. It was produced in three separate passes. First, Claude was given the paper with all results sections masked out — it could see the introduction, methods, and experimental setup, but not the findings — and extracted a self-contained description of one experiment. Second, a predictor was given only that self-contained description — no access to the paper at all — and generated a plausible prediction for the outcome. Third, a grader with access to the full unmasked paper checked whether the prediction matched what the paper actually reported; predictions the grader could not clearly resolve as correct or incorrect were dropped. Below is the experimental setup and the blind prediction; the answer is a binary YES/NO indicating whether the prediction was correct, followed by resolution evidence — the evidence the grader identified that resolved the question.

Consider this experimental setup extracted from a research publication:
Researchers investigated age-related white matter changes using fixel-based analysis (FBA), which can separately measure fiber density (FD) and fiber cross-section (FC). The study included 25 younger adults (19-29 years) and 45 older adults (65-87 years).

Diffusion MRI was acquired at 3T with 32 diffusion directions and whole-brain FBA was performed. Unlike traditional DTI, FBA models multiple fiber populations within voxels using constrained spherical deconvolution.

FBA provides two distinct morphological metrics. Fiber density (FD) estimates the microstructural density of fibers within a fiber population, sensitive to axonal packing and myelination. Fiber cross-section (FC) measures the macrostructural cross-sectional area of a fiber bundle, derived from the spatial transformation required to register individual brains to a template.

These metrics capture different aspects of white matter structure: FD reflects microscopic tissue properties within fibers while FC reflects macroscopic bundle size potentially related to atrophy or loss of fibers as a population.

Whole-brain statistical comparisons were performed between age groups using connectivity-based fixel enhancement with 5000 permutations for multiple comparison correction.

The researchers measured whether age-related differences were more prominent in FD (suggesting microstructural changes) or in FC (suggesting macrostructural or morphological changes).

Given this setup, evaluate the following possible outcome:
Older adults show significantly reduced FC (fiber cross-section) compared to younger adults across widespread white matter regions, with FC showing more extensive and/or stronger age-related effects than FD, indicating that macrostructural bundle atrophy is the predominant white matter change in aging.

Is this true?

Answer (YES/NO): NO